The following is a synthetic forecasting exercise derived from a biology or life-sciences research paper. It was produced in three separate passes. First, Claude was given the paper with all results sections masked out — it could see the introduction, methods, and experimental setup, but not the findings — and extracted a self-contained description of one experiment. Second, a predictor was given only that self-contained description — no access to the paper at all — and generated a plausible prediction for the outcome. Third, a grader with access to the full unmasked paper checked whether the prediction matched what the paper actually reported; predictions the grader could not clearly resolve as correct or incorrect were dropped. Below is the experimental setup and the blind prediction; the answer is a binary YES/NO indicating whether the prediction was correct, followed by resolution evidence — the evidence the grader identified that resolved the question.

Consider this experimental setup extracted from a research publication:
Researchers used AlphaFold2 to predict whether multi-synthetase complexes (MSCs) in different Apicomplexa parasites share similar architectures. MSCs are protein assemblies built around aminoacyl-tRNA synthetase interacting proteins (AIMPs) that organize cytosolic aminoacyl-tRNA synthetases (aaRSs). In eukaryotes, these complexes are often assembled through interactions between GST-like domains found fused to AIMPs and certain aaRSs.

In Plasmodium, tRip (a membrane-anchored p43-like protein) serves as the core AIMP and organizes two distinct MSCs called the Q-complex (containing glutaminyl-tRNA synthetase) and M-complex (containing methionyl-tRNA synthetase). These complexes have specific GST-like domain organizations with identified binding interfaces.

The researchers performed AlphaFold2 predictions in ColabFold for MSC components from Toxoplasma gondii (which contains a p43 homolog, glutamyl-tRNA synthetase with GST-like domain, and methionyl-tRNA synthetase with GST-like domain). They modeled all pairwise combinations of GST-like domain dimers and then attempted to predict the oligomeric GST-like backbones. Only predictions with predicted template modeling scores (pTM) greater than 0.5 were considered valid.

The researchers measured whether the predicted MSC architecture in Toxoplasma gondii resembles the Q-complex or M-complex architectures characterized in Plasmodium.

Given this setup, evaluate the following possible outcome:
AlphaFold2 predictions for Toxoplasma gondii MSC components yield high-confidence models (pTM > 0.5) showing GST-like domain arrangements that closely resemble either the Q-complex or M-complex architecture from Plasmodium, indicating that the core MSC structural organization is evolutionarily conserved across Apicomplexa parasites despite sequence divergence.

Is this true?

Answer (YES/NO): NO